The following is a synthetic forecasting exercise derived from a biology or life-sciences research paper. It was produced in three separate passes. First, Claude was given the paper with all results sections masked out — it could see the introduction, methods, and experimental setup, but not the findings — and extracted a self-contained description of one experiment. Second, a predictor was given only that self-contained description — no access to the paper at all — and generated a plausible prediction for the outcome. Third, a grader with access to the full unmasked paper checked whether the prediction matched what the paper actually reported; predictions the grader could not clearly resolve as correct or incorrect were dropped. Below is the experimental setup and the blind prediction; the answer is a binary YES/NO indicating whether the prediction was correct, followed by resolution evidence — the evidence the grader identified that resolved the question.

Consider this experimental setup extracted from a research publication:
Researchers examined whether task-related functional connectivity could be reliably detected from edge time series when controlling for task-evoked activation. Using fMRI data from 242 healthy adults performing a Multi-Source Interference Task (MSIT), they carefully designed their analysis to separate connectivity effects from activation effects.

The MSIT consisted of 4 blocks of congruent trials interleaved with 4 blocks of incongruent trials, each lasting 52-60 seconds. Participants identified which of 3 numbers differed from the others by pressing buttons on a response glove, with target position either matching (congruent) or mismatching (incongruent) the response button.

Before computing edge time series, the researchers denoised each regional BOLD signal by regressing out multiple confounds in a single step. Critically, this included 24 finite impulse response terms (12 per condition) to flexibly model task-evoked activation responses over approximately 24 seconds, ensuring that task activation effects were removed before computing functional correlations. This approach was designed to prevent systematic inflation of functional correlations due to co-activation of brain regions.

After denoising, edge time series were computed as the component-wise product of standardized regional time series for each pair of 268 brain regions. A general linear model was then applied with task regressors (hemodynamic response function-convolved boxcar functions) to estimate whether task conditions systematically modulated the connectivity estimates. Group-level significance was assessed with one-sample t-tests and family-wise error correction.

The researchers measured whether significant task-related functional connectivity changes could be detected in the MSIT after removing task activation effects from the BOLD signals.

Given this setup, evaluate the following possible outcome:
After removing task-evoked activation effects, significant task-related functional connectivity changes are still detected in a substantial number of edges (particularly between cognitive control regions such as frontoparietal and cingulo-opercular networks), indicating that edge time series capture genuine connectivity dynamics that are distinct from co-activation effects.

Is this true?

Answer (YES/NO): YES